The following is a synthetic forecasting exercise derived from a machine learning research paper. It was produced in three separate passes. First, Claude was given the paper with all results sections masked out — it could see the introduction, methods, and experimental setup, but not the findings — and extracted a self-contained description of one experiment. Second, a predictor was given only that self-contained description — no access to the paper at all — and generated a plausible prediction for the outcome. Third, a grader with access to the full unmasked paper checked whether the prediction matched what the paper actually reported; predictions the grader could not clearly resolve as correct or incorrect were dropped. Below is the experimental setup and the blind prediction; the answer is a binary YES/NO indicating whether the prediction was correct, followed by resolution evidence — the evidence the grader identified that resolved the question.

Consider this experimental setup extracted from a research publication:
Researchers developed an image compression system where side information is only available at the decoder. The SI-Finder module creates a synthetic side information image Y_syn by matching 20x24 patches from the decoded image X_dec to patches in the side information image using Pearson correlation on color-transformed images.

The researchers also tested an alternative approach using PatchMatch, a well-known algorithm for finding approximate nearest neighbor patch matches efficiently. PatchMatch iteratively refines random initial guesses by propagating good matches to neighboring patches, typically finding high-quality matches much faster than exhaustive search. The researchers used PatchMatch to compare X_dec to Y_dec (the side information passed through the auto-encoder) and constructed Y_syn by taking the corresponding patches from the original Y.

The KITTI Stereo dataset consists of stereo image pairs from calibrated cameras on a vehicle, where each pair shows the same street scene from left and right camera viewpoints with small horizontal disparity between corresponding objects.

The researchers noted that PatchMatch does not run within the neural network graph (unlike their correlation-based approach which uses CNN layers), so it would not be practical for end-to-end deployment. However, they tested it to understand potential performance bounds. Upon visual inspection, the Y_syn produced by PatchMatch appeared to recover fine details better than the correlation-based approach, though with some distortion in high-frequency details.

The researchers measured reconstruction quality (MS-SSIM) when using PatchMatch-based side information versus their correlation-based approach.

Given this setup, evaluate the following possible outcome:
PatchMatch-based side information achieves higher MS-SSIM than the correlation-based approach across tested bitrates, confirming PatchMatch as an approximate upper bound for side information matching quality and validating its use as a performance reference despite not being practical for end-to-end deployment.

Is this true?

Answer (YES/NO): NO